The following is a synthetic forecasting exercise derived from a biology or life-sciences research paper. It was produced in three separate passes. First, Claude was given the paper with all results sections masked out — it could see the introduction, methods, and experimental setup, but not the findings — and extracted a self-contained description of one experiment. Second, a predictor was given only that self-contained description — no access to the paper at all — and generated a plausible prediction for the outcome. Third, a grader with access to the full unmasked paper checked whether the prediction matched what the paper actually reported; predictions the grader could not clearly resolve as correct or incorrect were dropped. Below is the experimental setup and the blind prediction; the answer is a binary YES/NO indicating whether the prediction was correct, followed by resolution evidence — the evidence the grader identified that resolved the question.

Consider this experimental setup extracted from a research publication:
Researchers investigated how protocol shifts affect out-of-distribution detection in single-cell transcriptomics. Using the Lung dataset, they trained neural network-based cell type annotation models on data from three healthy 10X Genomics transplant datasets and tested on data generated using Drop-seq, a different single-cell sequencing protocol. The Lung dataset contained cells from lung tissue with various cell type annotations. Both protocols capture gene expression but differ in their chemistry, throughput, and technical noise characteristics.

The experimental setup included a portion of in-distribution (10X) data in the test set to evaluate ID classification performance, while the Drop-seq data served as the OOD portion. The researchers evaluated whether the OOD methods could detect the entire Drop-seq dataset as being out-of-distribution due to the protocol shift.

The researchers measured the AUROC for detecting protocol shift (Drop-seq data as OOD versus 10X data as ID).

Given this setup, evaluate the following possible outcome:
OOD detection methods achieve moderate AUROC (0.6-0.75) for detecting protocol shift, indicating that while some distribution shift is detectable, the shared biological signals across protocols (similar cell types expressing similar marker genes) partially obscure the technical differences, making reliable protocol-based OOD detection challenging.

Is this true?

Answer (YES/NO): NO